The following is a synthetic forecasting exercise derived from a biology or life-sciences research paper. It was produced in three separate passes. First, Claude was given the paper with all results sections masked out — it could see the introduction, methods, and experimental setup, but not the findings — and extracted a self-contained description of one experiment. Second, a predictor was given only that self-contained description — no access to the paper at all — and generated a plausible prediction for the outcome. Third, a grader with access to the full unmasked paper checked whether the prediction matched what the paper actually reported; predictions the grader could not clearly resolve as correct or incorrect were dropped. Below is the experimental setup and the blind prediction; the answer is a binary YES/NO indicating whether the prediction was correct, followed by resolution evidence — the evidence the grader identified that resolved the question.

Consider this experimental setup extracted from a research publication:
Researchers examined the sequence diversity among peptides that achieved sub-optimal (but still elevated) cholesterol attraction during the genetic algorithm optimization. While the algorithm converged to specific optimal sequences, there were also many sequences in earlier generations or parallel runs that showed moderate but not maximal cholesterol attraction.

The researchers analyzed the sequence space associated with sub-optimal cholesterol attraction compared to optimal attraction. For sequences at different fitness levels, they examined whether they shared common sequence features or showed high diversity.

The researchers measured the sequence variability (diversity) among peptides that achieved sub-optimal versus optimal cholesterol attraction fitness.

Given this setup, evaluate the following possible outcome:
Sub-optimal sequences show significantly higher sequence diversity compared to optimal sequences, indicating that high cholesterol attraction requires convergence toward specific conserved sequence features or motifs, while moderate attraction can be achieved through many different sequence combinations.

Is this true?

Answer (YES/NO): YES